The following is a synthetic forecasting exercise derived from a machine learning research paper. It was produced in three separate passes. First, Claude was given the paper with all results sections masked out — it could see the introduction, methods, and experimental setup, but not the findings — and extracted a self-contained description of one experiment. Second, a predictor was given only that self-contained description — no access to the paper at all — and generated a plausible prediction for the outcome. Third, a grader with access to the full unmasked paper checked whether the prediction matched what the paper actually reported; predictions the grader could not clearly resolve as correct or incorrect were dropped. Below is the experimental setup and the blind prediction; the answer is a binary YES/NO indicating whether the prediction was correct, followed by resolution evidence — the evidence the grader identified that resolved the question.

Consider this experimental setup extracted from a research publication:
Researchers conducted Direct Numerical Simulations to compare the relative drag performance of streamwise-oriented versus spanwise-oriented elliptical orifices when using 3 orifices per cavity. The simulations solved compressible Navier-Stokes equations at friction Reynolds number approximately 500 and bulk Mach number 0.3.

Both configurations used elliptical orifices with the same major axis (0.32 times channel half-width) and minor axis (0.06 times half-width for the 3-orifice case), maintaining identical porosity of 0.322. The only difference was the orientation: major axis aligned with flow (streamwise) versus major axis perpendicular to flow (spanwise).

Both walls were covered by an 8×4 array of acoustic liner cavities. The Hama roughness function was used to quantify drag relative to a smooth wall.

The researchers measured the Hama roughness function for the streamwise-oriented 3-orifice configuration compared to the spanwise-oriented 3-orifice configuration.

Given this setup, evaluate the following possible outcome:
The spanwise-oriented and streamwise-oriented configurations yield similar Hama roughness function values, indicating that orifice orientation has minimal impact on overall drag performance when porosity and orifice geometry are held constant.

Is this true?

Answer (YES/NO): NO